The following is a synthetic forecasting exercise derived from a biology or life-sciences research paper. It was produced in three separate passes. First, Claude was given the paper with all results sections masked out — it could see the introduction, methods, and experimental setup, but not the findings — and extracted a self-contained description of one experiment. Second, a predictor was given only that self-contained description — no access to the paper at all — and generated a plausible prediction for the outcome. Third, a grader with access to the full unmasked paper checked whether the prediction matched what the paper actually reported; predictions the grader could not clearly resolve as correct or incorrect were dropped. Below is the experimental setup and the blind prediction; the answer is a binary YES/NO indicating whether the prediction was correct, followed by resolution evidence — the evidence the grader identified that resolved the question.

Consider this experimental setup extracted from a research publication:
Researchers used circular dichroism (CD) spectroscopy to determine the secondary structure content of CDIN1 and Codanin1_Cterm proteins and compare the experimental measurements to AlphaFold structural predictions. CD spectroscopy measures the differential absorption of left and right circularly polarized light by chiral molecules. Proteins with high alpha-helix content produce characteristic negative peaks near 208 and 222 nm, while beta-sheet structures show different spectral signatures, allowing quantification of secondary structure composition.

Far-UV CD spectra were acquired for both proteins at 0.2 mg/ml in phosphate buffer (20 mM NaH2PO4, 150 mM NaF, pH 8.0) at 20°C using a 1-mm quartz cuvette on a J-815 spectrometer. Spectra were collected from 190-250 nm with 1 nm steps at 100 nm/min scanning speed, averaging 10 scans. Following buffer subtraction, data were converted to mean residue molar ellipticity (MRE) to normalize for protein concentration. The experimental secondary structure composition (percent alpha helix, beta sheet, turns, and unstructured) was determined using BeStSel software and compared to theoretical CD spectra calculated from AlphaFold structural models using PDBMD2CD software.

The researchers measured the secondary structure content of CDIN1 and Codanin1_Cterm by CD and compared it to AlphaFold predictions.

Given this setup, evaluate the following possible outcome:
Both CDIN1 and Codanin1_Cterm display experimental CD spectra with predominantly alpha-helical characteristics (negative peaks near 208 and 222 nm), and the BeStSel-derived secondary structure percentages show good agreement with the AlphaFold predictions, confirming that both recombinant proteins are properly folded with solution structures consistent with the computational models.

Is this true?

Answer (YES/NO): YES